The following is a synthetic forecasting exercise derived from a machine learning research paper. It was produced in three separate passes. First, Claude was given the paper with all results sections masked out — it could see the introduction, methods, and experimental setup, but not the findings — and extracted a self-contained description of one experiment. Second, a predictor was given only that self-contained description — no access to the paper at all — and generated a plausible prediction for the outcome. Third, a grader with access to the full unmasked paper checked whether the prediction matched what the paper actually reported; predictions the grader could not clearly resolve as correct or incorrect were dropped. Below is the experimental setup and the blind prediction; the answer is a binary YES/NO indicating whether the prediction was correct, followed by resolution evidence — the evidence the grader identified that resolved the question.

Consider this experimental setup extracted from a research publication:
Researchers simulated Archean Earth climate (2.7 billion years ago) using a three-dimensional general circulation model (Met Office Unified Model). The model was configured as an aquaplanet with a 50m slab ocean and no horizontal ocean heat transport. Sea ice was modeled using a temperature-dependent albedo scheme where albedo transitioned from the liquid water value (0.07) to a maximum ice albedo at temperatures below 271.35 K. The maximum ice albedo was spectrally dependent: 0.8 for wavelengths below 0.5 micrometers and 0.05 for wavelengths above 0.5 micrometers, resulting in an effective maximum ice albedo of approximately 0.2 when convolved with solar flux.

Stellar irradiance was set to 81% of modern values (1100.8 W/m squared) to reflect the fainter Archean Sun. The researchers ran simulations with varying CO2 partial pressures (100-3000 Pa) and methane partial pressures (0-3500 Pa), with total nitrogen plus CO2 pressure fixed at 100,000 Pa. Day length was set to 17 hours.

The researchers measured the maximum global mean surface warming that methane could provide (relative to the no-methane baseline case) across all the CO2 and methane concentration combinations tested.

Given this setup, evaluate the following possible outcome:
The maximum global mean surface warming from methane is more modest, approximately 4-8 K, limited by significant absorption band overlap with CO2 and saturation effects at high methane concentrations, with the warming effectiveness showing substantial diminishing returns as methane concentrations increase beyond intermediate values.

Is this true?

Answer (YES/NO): YES